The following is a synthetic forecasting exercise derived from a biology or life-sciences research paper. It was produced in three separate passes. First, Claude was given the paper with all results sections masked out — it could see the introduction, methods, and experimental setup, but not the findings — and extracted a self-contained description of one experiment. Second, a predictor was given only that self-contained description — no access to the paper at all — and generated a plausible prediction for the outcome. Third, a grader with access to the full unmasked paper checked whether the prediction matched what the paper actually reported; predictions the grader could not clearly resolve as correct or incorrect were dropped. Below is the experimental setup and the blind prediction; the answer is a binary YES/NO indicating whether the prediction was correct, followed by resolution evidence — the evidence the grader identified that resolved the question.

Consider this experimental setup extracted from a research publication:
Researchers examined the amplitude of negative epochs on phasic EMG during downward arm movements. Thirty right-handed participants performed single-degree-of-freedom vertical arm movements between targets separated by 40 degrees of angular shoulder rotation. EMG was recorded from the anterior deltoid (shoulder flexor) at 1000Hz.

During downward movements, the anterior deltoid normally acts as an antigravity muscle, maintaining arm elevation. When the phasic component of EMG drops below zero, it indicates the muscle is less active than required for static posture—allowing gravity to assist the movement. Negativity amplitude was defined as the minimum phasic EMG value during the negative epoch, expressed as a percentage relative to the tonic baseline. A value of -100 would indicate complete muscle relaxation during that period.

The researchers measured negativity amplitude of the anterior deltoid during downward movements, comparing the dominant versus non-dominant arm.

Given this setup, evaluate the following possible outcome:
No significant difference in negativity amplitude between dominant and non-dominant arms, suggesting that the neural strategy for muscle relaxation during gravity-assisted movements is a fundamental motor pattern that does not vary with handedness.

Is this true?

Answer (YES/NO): YES